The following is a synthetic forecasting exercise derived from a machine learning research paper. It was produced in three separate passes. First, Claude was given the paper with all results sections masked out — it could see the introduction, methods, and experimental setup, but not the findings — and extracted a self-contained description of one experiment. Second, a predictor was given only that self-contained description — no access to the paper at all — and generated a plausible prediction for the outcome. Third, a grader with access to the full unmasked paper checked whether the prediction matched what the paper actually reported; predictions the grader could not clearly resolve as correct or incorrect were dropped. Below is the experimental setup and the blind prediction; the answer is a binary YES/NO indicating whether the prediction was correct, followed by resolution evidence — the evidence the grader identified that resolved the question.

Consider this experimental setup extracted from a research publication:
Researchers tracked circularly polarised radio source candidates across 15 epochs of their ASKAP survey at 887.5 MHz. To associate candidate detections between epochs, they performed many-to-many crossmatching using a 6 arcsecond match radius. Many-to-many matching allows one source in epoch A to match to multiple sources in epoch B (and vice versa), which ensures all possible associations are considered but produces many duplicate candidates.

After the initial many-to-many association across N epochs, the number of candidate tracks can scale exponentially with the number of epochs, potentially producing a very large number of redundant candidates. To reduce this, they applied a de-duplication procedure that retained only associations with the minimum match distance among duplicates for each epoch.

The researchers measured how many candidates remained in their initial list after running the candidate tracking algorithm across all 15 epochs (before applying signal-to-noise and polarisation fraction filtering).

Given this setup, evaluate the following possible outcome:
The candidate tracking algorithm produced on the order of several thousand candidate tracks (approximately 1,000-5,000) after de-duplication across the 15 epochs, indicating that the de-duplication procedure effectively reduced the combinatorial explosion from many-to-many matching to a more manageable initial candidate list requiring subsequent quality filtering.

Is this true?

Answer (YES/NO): NO